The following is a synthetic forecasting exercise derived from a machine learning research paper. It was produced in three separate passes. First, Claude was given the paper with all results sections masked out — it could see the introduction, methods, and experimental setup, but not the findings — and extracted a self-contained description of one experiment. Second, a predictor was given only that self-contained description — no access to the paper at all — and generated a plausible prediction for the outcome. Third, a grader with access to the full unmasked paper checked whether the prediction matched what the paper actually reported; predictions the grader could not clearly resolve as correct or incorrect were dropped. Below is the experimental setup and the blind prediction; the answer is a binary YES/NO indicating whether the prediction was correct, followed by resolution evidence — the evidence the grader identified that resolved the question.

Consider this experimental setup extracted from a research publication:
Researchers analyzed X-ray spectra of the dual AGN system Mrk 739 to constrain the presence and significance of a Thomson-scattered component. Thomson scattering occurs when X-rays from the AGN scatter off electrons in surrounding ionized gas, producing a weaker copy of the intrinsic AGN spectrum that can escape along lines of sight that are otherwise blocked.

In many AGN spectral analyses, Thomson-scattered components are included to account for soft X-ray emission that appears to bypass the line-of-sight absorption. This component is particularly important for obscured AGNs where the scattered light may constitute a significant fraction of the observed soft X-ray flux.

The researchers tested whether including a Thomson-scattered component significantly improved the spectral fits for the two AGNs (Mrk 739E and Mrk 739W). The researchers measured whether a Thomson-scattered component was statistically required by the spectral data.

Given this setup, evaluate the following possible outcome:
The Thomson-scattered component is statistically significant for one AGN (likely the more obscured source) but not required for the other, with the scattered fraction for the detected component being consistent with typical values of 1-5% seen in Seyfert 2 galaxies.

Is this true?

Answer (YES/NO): NO